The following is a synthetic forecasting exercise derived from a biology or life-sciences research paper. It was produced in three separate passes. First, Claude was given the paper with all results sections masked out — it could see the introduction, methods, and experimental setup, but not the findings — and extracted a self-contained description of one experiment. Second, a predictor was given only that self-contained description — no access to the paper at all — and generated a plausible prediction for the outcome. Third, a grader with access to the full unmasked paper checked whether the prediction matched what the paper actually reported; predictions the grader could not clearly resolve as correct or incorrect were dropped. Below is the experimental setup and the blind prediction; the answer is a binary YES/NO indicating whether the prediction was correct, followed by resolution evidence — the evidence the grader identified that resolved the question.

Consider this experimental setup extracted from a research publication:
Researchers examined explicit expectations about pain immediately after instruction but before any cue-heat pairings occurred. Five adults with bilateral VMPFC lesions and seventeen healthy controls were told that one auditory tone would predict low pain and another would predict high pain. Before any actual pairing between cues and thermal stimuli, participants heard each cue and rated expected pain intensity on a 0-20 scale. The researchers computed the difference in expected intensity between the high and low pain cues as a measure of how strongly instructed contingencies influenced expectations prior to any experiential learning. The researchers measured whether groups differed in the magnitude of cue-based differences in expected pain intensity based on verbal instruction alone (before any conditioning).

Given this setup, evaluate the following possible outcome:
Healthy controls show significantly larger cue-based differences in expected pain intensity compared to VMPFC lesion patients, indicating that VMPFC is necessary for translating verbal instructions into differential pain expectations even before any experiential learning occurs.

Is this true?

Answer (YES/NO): NO